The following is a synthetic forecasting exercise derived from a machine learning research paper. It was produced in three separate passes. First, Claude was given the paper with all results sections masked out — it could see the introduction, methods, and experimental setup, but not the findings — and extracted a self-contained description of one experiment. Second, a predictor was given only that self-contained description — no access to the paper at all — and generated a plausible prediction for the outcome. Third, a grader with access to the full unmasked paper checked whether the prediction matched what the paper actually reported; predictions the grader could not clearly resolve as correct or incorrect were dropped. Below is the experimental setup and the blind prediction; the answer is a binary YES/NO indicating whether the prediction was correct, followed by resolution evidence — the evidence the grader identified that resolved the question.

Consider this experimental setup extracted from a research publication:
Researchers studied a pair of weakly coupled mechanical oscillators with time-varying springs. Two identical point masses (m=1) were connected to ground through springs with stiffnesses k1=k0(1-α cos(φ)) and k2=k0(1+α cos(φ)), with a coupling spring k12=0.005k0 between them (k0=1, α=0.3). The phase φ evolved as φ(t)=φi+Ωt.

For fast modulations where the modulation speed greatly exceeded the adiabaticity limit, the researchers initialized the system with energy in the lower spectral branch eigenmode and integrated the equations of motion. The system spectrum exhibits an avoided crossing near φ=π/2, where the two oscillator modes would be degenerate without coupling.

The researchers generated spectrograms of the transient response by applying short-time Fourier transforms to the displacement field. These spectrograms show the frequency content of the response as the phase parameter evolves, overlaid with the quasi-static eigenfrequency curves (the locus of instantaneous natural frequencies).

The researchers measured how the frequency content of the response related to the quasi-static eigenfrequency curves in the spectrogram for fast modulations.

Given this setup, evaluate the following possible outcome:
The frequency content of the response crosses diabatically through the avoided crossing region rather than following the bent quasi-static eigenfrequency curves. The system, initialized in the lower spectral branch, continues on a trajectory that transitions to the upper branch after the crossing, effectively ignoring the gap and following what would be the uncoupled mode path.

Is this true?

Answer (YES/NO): YES